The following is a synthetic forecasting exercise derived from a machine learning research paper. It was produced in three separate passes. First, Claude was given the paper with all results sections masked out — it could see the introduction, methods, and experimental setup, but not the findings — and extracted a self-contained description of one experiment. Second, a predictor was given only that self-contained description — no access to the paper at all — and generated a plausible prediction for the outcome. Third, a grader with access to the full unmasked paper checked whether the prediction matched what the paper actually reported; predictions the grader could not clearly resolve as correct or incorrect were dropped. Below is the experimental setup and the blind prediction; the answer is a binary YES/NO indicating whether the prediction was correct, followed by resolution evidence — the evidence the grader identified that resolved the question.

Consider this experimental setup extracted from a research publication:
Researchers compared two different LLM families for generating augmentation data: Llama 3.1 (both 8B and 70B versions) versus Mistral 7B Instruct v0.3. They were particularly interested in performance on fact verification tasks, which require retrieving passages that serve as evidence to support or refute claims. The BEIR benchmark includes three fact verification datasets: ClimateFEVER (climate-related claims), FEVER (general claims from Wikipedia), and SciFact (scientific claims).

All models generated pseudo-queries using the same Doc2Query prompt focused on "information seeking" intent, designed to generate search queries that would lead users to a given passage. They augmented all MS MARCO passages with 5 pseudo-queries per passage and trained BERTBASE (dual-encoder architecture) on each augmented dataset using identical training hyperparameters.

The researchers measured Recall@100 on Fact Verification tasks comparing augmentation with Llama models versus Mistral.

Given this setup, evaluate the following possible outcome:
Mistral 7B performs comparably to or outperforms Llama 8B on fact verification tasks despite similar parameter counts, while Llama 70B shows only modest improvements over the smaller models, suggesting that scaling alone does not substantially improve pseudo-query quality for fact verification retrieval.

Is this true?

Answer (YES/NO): NO